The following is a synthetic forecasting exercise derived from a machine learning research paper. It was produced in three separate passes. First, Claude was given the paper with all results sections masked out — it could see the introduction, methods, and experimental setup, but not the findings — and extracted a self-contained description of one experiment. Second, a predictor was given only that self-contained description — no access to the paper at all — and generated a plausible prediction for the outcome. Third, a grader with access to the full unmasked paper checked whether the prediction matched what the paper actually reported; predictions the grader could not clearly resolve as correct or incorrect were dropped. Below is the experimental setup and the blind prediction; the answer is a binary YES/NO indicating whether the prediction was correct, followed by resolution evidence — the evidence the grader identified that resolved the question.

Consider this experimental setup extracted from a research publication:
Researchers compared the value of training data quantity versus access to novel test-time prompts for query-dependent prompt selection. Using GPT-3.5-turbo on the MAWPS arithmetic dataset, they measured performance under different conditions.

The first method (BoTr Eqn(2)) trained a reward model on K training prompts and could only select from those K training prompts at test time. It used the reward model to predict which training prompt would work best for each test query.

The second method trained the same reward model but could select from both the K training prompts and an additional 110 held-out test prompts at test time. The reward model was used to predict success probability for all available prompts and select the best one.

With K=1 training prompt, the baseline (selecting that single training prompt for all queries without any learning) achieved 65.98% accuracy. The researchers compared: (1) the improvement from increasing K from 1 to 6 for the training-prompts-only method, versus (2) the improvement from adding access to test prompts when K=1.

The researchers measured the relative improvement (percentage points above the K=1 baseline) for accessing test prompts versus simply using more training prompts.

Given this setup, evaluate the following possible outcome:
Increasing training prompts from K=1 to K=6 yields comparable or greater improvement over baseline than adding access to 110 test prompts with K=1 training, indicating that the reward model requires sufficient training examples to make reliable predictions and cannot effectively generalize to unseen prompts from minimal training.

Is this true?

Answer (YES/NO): YES